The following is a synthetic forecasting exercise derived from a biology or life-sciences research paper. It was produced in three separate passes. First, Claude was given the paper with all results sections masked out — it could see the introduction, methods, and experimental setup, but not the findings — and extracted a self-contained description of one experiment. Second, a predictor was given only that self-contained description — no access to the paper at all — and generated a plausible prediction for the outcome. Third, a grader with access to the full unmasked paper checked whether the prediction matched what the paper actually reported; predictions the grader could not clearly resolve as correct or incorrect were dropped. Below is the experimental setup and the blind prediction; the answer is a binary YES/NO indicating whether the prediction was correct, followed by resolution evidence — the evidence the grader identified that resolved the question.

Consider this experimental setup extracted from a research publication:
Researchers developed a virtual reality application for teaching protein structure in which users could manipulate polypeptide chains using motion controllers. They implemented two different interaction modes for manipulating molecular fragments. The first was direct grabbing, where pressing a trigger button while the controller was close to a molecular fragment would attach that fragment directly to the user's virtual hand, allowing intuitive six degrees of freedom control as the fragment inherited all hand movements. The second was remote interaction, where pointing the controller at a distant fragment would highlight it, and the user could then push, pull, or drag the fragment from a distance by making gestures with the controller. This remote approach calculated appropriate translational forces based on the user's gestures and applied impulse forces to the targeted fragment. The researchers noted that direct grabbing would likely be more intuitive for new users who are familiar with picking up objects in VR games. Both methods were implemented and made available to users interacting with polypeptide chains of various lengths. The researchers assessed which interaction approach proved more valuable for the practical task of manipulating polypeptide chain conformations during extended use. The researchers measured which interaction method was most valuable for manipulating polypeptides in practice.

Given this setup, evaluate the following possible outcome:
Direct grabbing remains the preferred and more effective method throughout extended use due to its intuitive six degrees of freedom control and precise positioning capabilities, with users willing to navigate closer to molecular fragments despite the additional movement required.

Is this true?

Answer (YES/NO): NO